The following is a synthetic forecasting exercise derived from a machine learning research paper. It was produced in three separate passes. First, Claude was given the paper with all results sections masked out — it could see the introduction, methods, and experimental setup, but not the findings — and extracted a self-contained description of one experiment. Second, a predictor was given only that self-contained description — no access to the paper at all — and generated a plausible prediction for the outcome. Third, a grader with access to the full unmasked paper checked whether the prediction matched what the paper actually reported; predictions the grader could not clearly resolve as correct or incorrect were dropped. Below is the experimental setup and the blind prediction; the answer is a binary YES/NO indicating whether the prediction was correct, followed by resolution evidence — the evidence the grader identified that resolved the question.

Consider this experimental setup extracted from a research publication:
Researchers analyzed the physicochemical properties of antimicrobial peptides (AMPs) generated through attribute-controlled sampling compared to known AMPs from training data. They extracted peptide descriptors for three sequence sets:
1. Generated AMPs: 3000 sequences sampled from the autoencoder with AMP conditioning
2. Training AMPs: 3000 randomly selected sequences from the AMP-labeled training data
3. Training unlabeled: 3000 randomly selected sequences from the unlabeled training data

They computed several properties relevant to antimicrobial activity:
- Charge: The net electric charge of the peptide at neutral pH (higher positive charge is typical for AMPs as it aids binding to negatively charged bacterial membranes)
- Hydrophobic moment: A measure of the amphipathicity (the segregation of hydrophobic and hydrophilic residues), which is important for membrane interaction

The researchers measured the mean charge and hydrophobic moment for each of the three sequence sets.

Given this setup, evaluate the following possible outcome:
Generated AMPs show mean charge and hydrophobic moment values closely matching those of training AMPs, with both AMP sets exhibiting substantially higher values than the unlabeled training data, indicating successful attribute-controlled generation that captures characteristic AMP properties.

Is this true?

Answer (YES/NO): NO